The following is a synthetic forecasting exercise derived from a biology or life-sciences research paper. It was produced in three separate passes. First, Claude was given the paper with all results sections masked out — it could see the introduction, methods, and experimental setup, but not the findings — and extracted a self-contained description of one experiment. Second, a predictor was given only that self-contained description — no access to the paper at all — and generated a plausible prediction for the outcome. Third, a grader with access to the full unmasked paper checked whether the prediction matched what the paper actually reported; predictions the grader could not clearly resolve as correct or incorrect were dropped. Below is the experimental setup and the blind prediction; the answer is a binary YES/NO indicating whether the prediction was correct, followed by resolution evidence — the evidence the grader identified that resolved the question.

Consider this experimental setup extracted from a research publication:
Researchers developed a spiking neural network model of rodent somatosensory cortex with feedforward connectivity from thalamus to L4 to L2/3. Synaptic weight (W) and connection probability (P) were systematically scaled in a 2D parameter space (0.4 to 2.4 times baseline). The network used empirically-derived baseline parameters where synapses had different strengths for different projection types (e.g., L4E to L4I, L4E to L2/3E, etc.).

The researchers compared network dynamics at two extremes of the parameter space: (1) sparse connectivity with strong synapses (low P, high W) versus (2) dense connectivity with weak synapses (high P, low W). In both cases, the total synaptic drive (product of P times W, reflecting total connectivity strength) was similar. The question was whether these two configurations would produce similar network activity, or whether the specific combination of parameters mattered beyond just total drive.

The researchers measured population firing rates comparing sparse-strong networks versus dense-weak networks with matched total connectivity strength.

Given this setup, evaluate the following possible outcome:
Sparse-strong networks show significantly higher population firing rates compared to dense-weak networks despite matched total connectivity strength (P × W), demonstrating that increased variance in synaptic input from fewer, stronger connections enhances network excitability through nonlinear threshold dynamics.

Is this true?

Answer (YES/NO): YES